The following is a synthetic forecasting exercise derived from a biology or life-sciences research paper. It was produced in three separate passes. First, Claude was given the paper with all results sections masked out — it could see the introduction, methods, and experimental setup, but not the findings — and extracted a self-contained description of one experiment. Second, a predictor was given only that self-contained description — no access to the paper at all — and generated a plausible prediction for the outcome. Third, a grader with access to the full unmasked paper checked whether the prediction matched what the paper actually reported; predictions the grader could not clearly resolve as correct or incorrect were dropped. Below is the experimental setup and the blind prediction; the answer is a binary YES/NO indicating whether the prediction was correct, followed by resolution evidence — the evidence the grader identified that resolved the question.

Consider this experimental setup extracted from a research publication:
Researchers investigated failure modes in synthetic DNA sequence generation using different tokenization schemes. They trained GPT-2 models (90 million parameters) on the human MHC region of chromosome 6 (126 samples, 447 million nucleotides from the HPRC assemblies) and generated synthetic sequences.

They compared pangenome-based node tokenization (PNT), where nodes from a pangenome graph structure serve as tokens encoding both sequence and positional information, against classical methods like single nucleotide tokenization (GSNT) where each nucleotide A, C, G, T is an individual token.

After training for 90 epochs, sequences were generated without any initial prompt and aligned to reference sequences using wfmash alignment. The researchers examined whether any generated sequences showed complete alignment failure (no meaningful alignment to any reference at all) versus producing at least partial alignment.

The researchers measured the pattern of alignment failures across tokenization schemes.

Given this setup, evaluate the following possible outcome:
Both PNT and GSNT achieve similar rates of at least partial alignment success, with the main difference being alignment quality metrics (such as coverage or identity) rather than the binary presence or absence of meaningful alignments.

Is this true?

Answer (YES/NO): NO